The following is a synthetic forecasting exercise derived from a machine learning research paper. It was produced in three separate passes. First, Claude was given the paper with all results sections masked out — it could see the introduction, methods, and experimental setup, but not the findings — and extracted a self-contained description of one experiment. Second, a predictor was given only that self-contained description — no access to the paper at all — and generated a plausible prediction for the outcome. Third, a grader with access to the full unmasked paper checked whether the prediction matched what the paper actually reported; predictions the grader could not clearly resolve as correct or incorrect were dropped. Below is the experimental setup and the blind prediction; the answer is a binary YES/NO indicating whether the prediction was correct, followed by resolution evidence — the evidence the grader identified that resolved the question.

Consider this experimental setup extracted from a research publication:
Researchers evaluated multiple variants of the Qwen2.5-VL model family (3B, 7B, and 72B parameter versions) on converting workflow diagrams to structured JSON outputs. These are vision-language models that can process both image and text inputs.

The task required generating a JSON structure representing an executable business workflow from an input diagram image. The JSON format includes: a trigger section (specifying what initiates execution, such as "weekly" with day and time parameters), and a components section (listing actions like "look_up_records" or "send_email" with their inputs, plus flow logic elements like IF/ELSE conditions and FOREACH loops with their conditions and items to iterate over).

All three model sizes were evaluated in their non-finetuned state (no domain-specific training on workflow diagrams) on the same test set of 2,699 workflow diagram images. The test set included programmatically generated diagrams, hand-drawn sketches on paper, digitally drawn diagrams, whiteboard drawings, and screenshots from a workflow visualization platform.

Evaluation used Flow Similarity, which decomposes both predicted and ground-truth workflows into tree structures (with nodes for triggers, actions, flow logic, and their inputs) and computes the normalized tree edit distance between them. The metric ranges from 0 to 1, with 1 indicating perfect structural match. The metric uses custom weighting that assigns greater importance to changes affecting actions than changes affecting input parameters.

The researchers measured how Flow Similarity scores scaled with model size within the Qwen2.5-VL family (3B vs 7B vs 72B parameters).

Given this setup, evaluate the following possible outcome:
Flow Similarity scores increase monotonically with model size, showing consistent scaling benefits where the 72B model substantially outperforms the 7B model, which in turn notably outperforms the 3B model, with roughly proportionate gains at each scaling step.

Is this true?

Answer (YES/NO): NO